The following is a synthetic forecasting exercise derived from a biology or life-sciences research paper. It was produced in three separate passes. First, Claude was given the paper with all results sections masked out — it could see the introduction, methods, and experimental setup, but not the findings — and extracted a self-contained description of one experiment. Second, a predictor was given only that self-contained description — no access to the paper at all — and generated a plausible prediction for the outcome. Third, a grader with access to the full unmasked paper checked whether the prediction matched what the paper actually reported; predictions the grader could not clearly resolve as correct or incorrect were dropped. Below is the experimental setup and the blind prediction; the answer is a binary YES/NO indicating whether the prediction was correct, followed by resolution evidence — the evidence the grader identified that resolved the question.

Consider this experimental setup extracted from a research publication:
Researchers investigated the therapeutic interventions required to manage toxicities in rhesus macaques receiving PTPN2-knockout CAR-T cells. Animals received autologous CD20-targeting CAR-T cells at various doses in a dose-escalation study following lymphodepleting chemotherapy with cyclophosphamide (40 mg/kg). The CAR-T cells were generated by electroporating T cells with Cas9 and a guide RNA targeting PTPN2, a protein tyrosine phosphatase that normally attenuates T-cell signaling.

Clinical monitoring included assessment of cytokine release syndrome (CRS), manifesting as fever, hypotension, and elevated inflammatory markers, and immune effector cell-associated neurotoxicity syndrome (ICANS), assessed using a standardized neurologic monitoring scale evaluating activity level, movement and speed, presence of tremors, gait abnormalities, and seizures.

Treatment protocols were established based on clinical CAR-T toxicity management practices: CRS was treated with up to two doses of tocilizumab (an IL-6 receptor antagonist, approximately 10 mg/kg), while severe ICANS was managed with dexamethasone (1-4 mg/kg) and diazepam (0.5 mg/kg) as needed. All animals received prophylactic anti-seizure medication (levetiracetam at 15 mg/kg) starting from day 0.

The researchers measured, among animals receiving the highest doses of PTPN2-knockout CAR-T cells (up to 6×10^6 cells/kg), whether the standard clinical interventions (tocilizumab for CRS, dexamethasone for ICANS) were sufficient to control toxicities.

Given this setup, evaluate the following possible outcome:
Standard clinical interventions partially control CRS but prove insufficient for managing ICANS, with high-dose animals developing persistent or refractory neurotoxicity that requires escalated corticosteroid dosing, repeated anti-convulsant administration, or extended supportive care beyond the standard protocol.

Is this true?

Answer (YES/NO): NO